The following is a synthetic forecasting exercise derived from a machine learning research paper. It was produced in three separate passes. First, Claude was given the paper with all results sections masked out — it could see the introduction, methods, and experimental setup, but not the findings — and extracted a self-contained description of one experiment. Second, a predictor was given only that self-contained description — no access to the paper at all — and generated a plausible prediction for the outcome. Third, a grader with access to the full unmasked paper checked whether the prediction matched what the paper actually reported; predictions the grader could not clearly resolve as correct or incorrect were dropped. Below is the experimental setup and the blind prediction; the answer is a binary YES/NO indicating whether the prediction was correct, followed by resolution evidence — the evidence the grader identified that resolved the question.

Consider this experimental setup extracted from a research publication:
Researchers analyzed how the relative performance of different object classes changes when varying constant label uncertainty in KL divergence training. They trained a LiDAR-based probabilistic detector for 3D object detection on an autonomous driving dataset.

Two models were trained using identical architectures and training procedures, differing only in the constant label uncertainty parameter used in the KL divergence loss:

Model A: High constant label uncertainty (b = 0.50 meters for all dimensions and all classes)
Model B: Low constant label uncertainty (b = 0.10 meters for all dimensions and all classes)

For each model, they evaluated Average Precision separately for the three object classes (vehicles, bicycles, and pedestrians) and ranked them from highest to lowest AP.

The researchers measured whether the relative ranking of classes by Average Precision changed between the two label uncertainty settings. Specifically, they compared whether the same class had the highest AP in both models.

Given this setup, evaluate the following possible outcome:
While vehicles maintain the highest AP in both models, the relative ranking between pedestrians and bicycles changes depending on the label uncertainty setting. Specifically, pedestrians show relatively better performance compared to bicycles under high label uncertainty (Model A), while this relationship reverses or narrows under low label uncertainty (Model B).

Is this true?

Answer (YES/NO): NO